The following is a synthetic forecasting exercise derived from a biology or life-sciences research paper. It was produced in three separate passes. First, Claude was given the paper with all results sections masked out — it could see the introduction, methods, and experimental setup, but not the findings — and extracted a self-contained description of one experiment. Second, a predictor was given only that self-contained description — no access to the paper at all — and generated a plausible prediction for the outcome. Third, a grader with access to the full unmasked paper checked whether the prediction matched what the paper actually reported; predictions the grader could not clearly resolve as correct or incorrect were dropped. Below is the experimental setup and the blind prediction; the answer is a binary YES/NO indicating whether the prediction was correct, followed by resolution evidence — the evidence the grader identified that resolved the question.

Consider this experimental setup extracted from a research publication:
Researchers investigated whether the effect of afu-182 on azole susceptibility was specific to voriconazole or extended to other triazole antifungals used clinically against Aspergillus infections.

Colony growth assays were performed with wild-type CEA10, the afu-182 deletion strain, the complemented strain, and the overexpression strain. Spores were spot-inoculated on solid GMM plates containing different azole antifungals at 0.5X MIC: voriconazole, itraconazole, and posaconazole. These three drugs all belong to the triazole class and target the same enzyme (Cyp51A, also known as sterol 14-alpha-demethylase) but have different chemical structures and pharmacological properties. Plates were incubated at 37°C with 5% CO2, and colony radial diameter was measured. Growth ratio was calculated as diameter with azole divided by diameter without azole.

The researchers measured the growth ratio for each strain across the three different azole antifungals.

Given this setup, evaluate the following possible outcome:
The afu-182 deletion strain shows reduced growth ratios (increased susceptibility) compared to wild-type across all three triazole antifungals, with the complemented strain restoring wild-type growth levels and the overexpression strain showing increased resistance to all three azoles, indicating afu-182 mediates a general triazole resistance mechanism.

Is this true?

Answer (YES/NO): NO